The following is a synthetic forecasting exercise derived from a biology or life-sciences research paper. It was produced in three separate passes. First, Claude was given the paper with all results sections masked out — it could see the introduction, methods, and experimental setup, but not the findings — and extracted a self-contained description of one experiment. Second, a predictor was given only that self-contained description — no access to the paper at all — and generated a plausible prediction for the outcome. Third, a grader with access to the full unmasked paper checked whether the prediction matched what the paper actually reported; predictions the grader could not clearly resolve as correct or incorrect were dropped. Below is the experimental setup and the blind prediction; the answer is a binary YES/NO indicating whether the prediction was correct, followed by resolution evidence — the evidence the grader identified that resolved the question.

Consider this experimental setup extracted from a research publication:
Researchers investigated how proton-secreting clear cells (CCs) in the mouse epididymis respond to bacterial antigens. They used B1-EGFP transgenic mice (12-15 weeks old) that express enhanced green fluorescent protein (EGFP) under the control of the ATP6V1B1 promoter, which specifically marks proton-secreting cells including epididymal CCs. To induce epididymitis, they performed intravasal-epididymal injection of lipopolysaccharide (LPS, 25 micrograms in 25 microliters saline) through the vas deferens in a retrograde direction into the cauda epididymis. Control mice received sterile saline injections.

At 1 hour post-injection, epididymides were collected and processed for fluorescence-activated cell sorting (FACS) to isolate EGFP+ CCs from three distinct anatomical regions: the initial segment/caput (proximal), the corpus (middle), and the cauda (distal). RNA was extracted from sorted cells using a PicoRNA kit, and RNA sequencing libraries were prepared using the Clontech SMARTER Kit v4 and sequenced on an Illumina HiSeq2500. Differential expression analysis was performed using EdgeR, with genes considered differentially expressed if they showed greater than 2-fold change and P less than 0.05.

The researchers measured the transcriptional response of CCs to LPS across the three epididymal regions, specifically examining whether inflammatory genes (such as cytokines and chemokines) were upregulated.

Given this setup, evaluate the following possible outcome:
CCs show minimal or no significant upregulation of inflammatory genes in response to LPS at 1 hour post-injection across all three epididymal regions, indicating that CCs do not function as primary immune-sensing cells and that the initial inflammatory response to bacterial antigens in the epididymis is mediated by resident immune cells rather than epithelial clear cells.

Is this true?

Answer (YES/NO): NO